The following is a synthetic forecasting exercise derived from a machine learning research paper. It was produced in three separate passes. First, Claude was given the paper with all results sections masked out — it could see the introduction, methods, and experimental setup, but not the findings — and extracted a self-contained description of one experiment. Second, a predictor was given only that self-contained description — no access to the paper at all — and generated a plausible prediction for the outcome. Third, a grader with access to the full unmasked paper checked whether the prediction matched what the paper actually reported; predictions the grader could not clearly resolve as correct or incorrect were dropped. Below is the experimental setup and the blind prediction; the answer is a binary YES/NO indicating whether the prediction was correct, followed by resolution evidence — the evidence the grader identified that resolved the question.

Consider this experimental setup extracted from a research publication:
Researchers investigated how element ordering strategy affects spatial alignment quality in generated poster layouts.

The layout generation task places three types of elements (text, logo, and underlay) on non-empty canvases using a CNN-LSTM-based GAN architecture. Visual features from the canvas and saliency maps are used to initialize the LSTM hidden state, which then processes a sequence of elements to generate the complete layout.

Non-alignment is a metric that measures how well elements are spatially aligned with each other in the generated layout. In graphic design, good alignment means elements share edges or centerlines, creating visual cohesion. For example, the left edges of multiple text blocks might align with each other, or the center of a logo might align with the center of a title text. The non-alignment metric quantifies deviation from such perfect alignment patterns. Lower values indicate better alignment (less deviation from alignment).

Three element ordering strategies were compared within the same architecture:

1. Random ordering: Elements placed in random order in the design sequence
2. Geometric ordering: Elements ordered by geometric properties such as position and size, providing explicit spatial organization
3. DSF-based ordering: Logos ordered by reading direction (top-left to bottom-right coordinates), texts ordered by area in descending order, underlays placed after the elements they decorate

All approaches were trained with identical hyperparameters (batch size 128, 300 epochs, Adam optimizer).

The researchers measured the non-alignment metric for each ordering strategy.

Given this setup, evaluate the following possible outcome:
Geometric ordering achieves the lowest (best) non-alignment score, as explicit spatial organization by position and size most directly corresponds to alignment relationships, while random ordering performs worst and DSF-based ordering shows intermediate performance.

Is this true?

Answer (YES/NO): NO